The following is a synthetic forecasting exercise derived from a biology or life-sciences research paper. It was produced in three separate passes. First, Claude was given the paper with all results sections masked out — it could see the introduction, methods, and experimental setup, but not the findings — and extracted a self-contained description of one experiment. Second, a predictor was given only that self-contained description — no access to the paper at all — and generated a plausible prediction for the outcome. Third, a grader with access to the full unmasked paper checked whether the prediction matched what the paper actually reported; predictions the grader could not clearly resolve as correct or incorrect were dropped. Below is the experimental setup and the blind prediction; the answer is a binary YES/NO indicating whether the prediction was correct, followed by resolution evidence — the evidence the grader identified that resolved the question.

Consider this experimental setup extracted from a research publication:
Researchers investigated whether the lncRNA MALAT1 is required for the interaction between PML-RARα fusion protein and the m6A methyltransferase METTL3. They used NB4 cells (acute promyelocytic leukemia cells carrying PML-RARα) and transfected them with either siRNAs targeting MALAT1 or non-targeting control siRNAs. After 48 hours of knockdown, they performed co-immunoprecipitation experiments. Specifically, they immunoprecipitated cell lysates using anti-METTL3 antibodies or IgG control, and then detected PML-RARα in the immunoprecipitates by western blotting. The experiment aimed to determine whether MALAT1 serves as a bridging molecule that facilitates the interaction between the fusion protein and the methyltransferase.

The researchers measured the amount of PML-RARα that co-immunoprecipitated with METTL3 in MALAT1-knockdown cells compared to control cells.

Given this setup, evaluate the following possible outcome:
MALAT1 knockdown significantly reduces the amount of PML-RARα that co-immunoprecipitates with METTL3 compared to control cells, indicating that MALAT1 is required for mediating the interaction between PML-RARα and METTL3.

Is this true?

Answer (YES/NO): NO